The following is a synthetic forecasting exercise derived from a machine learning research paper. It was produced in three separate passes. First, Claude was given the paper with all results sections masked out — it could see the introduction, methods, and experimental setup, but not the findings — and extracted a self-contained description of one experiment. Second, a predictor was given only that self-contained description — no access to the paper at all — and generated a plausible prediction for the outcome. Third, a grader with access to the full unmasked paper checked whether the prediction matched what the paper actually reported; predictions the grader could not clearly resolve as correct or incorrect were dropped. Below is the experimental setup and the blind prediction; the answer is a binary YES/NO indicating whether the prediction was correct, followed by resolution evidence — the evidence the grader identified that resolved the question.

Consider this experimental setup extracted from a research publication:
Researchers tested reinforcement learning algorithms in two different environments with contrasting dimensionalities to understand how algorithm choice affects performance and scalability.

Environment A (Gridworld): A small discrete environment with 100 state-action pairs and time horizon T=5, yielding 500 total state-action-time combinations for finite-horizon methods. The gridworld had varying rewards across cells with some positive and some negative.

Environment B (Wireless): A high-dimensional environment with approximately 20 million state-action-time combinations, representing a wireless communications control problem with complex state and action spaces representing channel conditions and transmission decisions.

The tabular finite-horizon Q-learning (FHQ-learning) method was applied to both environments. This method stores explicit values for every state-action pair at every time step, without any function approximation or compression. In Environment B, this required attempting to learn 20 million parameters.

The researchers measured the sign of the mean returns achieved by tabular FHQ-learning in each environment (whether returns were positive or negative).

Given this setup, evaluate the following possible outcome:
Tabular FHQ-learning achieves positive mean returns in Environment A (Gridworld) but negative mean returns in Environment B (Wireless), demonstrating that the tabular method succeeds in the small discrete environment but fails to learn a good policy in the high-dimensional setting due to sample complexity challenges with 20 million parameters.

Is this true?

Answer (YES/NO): YES